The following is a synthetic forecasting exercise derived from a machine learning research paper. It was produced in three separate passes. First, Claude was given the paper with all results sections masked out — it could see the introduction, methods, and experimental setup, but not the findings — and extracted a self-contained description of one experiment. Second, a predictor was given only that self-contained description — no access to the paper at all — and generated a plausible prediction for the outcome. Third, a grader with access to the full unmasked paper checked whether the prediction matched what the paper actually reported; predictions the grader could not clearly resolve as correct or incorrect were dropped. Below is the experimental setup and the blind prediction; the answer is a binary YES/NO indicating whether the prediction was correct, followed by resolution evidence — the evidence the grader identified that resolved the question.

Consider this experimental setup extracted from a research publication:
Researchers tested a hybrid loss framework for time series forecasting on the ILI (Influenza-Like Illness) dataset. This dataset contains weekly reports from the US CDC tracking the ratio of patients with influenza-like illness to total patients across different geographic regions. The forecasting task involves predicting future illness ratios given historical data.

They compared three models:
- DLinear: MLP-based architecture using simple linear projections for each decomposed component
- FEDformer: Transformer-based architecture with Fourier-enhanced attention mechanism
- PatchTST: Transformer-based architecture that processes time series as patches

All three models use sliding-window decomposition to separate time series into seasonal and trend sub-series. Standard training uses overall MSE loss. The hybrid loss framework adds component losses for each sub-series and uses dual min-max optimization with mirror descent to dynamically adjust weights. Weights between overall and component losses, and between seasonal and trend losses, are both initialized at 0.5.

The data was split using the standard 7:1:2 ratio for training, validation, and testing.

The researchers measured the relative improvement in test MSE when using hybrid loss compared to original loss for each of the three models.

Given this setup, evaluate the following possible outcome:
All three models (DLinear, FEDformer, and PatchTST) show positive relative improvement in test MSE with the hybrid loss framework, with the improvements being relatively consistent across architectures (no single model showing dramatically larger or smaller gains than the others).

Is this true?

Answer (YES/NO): NO